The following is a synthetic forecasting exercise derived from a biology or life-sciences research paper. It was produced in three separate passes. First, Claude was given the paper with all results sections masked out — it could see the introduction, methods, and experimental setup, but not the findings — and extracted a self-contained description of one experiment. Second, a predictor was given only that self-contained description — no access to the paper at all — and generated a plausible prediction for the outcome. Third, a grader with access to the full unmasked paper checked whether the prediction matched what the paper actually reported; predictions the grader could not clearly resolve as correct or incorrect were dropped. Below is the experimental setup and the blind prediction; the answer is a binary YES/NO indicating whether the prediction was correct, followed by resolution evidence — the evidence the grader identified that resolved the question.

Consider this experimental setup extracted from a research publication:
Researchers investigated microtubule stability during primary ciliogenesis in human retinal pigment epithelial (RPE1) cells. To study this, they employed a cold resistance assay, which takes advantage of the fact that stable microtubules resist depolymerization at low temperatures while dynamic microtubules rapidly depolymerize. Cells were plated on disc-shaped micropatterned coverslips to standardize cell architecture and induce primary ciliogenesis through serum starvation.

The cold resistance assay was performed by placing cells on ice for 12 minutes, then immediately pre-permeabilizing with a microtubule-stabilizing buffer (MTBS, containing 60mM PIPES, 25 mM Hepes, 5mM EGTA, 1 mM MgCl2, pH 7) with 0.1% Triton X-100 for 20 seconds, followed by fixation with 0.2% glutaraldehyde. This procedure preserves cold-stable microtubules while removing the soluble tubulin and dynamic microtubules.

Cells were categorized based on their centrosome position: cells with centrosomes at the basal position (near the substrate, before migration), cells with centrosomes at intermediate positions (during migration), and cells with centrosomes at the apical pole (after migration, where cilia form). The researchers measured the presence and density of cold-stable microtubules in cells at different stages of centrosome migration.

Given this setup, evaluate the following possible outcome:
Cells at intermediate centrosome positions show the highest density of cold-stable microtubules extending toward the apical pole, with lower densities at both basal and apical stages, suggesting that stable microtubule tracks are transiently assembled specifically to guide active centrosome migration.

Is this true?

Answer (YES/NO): NO